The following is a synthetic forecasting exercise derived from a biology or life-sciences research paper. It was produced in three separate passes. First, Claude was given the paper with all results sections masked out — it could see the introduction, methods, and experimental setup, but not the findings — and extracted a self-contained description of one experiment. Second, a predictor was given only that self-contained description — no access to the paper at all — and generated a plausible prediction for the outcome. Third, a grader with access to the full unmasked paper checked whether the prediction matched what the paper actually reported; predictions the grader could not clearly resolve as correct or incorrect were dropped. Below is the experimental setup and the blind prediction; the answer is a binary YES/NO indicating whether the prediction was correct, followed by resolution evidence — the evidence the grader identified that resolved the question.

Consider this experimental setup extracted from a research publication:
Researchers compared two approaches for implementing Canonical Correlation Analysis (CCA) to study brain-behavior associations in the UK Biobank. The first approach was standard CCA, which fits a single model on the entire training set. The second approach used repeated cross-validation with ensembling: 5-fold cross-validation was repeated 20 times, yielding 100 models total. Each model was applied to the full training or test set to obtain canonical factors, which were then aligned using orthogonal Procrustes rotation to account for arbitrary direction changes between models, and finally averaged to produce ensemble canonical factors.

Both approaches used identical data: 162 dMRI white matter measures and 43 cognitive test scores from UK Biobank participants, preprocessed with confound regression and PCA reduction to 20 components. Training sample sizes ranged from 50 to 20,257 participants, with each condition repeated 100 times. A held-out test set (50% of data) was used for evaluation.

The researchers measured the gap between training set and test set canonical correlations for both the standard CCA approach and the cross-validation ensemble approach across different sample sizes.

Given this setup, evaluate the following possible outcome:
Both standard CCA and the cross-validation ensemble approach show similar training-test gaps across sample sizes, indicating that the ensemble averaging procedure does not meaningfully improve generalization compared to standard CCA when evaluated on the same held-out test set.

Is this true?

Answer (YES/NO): NO